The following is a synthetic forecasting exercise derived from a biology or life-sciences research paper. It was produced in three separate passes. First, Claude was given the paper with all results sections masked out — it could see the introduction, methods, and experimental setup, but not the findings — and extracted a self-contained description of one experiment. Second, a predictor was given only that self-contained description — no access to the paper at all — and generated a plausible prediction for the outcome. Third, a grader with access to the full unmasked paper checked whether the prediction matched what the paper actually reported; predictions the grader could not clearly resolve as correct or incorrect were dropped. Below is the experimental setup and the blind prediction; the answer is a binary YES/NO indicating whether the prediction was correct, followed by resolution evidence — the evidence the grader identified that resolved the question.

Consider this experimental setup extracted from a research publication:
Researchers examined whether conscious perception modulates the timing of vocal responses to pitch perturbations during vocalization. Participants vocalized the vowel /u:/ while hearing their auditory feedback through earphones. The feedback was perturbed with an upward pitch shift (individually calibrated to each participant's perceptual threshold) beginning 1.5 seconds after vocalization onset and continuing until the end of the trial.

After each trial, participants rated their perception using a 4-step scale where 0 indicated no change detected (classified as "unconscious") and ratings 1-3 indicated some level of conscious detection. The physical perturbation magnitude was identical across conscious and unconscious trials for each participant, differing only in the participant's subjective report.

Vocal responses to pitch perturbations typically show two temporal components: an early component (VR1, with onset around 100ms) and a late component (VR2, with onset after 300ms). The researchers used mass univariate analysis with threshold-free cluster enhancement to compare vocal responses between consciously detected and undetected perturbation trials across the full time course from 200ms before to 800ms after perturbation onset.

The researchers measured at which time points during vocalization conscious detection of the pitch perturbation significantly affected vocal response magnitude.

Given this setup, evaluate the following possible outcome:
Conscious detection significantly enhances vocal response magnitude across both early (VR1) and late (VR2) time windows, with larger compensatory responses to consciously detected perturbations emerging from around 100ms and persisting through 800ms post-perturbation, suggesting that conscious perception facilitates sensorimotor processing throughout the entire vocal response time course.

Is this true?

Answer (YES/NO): NO